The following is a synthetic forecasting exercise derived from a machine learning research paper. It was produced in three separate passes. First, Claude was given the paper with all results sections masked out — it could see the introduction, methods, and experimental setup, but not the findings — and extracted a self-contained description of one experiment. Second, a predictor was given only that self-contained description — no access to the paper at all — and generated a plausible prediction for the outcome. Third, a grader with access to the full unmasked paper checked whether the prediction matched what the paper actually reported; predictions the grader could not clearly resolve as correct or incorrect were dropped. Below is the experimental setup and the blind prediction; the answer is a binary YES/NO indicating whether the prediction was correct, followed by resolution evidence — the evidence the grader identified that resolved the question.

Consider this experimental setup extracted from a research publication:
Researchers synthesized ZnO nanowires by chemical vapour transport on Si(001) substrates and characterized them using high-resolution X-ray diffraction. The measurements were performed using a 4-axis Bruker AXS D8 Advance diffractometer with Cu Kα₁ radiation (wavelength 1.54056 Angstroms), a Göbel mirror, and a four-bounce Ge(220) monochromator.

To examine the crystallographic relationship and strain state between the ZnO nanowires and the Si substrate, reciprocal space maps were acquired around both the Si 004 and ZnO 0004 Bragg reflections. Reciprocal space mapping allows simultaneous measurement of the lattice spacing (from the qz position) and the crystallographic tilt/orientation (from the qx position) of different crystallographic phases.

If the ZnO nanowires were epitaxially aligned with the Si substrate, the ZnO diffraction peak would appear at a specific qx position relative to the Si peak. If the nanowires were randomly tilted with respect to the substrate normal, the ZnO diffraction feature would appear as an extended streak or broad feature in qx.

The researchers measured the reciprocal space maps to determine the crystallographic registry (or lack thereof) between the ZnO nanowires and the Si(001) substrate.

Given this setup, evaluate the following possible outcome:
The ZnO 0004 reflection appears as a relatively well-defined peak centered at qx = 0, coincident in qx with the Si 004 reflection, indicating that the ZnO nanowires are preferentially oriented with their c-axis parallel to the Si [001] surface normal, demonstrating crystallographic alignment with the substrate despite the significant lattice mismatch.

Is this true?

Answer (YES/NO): NO